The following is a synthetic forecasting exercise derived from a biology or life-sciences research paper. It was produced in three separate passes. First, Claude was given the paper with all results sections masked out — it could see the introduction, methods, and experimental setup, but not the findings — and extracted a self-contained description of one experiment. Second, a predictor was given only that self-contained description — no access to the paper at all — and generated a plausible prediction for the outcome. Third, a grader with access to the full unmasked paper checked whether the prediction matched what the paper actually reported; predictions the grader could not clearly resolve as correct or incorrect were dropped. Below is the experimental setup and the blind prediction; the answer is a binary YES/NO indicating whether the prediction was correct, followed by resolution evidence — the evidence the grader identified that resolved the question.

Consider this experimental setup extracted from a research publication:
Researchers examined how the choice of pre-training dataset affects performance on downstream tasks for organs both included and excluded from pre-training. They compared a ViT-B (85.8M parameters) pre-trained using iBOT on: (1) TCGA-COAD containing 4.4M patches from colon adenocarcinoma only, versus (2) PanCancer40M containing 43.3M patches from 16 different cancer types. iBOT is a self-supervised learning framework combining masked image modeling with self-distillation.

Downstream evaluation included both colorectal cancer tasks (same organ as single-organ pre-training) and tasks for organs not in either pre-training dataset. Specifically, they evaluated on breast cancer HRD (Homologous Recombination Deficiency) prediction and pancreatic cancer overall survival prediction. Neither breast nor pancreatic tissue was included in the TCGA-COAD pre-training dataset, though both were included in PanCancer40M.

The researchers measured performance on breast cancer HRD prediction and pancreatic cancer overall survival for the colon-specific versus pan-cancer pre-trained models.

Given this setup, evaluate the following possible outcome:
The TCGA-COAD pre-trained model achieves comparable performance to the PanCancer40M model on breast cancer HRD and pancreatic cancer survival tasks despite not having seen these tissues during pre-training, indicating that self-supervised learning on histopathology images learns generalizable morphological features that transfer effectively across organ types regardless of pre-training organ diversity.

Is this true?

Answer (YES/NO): NO